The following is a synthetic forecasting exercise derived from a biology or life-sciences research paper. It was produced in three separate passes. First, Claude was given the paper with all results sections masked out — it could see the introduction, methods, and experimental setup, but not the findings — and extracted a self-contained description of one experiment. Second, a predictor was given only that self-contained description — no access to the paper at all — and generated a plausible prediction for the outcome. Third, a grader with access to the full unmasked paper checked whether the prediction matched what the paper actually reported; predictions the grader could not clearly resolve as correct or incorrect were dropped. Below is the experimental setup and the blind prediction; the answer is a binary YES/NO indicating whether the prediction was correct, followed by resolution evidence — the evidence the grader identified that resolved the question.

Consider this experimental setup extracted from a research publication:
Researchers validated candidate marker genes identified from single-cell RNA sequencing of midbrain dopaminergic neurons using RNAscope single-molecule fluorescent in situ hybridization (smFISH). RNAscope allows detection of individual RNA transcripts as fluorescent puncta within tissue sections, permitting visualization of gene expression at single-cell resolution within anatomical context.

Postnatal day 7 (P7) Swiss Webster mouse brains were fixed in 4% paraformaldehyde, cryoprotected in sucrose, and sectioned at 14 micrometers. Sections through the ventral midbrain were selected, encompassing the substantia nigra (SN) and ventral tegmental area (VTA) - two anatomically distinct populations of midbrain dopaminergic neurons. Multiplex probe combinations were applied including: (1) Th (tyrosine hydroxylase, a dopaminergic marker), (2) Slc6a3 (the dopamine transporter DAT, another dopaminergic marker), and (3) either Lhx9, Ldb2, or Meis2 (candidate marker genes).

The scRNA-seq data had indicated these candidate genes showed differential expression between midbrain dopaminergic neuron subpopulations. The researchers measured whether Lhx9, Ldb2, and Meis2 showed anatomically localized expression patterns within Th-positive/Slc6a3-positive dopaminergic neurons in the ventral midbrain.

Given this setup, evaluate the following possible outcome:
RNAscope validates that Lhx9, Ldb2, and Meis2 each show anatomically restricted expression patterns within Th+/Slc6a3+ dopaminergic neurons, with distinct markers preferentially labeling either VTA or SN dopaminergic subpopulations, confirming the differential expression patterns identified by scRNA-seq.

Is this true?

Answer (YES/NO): NO